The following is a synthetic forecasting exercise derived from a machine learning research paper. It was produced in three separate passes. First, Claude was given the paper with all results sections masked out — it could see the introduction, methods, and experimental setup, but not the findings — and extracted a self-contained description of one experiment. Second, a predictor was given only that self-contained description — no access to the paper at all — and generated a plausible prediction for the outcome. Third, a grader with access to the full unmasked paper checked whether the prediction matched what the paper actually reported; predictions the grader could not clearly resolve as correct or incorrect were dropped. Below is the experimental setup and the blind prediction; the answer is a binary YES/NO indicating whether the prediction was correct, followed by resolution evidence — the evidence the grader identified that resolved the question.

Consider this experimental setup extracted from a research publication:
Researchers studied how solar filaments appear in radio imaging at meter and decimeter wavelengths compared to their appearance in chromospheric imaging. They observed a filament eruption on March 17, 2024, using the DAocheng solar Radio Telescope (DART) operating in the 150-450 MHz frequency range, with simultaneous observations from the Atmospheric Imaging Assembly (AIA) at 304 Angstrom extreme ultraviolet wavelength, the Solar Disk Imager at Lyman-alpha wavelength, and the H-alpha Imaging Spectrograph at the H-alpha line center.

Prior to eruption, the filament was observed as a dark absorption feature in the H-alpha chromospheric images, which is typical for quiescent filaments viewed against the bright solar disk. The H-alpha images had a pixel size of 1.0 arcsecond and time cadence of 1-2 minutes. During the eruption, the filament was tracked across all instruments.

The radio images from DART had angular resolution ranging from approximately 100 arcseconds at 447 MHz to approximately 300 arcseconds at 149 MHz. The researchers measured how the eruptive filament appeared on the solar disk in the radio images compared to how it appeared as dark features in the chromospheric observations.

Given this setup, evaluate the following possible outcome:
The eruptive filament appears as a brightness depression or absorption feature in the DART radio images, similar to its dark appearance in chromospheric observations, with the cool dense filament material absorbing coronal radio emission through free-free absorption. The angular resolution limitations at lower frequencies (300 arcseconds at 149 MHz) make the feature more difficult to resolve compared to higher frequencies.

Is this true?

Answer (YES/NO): YES